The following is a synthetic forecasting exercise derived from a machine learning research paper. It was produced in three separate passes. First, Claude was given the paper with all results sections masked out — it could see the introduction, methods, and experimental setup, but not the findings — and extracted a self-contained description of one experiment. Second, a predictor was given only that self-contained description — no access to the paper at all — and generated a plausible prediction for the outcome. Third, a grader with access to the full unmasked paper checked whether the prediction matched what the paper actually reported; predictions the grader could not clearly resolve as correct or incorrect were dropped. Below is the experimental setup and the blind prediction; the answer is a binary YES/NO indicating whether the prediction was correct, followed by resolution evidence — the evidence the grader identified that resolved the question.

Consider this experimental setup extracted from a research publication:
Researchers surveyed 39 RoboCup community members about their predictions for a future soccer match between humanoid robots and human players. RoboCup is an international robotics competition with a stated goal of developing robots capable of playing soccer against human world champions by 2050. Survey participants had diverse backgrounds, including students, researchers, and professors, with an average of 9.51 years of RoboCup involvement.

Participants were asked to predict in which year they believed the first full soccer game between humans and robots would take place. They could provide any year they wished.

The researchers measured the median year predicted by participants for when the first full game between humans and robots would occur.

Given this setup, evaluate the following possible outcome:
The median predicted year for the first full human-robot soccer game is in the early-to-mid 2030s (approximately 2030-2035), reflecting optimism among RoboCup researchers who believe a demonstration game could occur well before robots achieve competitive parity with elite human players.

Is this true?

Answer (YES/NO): NO